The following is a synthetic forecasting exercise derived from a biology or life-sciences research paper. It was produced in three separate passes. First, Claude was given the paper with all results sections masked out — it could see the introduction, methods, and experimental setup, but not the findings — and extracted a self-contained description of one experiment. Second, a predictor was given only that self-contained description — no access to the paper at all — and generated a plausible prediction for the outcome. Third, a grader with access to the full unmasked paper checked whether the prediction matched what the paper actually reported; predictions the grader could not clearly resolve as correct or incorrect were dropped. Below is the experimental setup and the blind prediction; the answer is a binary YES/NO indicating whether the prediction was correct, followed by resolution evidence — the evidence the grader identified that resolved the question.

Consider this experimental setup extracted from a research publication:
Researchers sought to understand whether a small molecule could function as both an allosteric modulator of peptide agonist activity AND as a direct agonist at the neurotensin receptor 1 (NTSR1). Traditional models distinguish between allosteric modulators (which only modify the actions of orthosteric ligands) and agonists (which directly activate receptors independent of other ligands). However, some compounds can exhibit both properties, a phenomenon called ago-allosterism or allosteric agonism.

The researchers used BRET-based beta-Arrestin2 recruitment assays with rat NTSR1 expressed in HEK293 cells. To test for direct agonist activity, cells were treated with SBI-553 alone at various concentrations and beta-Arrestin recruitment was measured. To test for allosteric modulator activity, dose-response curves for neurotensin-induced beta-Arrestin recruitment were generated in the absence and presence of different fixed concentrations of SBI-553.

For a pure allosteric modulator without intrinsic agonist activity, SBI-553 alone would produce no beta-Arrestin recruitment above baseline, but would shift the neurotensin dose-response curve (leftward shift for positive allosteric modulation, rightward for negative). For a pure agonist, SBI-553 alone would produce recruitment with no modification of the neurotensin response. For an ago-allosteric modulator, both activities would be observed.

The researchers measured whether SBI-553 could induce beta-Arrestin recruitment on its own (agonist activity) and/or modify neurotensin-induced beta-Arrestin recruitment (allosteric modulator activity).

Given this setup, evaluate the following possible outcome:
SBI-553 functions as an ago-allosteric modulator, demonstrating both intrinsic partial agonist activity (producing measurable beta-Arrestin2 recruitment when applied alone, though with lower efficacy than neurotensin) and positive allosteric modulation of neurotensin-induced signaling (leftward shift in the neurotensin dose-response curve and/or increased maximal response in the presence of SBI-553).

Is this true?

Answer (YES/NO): YES